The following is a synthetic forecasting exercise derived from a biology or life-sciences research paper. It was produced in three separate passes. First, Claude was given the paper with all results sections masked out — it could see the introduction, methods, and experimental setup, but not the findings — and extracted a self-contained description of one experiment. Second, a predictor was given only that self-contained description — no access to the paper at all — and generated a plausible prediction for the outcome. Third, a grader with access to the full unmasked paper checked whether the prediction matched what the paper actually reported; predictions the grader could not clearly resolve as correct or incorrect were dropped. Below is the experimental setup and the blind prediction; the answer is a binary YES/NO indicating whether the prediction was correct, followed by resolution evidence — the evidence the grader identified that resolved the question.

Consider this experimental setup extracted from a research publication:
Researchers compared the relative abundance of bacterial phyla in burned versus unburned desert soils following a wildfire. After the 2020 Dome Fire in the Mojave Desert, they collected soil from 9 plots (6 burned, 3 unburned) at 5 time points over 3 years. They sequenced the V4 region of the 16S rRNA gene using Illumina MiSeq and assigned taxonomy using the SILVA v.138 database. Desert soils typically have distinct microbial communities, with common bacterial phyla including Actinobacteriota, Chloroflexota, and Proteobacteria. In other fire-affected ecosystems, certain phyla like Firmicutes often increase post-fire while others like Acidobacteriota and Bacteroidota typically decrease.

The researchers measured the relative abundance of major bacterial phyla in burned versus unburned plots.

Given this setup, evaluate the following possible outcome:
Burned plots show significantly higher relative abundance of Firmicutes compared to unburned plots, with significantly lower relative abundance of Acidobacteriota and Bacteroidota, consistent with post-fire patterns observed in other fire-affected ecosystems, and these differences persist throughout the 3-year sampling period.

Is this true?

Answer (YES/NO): NO